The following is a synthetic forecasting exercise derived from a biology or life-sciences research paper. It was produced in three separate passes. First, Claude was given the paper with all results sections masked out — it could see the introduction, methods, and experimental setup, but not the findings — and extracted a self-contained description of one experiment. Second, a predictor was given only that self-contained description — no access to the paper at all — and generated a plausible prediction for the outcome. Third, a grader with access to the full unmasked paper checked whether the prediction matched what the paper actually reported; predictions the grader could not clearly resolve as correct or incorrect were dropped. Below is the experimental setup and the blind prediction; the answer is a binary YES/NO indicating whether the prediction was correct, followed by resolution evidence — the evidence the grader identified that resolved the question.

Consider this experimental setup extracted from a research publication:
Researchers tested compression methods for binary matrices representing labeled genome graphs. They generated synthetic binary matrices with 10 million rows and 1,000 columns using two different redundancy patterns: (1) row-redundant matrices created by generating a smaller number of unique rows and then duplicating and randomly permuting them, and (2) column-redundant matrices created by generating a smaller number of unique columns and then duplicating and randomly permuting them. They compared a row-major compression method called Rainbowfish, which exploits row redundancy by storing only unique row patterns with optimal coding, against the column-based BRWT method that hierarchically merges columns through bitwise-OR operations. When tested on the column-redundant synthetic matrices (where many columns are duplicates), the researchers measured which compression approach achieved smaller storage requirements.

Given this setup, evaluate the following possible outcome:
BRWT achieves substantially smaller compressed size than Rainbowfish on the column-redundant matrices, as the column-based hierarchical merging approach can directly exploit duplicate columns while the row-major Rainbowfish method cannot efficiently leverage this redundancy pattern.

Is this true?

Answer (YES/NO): YES